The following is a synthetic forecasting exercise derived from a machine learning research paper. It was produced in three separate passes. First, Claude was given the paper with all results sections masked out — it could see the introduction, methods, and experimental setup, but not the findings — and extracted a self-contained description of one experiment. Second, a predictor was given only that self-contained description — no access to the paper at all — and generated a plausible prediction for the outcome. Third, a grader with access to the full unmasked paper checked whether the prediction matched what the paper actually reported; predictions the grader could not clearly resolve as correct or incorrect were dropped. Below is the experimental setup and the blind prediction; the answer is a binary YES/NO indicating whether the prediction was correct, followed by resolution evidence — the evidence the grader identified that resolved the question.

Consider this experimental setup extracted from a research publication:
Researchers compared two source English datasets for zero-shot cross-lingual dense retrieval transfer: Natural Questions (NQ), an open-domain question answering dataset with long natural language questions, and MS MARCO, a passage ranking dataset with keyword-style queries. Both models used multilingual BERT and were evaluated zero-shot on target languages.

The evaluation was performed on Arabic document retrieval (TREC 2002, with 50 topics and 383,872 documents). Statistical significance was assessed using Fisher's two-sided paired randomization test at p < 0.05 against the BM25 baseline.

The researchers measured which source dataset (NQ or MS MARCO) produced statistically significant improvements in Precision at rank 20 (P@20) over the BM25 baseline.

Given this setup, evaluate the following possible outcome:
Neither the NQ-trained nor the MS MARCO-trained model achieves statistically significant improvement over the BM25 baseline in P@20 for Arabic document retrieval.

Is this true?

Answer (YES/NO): NO